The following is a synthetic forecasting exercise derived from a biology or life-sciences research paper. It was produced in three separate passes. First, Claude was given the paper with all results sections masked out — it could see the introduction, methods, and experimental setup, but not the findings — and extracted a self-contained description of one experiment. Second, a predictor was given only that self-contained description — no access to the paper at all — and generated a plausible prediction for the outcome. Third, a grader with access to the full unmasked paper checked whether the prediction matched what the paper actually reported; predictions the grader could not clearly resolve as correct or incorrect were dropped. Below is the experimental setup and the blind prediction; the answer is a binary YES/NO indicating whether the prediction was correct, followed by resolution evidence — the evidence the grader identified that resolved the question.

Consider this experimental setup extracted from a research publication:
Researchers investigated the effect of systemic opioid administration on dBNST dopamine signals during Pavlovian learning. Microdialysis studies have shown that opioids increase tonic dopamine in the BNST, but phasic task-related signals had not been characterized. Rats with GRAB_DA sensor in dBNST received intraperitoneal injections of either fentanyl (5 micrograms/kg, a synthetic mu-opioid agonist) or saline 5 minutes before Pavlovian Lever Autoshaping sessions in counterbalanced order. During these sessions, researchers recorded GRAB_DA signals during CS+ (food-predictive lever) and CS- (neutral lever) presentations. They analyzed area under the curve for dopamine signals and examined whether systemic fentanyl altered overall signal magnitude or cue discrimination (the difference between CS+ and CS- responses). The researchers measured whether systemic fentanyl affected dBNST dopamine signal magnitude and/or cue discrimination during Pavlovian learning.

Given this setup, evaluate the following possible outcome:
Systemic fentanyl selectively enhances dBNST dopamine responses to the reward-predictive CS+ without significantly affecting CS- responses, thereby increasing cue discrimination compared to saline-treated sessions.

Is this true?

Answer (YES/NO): NO